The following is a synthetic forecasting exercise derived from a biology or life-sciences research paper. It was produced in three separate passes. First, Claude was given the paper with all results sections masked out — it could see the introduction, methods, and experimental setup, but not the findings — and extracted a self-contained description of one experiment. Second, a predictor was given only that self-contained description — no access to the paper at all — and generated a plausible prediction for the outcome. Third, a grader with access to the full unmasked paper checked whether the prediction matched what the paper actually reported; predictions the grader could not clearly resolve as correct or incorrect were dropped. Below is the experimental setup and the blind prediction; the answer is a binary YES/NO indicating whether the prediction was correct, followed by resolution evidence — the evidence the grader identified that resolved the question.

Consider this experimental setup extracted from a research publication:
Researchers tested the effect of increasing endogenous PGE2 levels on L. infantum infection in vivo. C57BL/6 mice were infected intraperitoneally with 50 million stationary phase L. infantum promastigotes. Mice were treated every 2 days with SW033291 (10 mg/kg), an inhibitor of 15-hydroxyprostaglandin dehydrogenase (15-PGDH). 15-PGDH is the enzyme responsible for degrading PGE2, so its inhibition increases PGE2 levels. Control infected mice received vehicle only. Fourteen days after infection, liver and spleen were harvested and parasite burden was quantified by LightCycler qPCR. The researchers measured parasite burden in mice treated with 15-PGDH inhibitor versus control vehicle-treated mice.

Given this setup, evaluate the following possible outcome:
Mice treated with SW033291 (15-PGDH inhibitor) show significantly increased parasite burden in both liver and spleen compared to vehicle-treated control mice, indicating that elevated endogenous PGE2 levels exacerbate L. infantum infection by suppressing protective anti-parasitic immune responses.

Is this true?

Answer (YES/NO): NO